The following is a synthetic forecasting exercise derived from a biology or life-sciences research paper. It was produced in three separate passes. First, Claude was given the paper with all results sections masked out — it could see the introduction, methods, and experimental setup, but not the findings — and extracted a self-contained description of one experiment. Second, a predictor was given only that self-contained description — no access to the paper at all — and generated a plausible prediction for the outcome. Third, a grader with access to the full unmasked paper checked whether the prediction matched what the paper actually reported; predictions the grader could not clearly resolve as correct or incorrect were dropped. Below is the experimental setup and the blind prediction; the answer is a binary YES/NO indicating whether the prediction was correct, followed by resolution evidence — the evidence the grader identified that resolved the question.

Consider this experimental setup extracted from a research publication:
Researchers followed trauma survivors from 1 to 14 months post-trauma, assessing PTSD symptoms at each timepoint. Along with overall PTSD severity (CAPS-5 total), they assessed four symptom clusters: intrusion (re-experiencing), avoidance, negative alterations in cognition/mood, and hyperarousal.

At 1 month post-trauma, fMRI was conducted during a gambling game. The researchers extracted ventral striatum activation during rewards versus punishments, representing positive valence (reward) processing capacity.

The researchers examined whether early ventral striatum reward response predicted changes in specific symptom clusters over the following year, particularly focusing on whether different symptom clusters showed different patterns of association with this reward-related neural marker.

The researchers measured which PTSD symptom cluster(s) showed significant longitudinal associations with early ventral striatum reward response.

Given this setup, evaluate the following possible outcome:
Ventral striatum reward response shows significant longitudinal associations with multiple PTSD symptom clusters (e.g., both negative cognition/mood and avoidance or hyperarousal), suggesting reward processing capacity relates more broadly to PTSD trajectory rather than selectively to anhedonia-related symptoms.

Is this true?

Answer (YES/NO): NO